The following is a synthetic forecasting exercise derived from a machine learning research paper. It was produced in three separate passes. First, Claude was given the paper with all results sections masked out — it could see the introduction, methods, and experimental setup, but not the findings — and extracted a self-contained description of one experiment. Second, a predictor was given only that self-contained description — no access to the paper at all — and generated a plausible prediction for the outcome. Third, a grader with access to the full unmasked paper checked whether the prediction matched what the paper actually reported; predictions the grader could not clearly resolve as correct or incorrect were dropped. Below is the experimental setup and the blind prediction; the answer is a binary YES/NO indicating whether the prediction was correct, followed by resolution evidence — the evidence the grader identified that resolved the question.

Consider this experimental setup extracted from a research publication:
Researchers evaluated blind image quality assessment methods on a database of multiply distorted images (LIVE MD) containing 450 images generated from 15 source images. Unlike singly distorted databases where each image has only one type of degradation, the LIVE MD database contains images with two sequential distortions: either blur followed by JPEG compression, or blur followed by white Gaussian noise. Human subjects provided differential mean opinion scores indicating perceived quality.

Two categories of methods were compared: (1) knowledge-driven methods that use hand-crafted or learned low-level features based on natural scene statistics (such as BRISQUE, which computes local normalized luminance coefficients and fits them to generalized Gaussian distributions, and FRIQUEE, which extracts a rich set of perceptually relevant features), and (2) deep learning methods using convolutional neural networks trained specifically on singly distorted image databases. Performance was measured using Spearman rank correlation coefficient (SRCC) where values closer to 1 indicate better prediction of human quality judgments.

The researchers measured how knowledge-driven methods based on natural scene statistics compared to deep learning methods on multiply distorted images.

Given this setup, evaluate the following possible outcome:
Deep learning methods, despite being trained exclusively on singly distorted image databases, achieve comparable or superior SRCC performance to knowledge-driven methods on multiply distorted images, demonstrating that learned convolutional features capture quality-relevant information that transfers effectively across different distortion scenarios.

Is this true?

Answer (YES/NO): YES